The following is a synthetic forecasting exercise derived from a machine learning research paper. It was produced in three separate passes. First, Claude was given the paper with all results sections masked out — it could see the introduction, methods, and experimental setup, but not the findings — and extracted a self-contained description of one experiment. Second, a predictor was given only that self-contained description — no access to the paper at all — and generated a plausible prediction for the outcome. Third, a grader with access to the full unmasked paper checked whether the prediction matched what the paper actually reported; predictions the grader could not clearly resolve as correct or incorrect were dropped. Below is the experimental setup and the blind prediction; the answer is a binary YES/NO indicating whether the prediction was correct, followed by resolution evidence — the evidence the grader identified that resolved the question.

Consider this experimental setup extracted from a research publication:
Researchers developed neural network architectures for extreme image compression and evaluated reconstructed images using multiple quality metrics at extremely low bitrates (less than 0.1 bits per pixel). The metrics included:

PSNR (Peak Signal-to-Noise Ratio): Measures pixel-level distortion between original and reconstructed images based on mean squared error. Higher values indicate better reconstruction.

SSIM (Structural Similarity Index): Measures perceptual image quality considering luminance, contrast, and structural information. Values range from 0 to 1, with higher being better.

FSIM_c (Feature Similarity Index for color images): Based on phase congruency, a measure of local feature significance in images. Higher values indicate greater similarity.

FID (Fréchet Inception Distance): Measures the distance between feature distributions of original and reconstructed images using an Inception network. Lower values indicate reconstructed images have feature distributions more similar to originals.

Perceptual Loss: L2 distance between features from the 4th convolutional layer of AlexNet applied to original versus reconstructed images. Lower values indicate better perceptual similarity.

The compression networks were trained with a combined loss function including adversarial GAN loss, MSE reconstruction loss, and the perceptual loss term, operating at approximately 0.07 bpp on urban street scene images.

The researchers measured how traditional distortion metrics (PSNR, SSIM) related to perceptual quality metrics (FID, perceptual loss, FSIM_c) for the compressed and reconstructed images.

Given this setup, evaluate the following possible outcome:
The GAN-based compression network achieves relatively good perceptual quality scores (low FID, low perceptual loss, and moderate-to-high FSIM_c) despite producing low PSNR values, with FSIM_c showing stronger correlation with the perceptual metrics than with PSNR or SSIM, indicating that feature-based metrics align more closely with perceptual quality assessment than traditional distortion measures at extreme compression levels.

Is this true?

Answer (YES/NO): NO